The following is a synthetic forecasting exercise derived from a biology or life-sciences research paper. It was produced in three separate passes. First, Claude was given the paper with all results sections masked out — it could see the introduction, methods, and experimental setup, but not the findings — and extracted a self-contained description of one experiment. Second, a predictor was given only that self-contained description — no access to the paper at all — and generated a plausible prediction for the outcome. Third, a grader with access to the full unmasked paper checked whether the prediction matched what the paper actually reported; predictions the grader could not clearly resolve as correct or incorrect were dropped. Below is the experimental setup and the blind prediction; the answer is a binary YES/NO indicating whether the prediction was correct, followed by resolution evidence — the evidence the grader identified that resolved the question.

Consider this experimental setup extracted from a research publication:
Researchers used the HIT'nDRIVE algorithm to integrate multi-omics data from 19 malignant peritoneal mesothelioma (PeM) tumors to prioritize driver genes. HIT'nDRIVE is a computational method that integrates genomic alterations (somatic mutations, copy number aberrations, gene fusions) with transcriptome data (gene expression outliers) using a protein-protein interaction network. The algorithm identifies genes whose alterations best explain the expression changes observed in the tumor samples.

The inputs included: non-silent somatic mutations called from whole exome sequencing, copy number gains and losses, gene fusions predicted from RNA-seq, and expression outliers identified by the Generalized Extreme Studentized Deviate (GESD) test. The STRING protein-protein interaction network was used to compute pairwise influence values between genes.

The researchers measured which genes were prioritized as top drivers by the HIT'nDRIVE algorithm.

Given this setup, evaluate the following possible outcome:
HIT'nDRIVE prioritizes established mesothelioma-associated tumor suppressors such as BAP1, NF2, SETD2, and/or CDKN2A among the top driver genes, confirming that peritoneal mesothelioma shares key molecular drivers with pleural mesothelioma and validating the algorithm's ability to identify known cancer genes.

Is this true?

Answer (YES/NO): YES